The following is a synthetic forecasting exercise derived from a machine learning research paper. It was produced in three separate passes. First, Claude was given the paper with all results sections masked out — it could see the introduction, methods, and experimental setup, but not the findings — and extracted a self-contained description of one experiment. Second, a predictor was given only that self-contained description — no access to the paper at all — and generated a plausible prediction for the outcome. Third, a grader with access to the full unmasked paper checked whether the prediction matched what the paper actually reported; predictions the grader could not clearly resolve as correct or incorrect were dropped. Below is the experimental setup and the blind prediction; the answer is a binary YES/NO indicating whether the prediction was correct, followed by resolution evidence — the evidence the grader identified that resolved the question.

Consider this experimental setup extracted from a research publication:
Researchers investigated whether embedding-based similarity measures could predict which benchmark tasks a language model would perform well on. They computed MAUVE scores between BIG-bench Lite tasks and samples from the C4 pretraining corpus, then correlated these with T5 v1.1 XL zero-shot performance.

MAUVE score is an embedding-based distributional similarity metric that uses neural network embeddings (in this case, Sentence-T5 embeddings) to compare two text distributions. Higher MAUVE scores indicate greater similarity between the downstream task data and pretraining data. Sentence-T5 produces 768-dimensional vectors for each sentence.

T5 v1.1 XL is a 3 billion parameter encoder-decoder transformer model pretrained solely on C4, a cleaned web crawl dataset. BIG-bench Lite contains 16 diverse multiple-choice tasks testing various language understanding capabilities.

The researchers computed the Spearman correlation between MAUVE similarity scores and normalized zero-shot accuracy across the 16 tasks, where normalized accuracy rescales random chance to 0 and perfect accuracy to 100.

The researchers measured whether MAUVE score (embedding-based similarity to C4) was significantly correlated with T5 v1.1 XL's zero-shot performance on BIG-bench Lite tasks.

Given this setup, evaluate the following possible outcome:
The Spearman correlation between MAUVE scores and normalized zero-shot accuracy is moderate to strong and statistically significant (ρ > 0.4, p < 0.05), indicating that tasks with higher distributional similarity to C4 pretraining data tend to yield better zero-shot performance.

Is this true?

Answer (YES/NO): NO